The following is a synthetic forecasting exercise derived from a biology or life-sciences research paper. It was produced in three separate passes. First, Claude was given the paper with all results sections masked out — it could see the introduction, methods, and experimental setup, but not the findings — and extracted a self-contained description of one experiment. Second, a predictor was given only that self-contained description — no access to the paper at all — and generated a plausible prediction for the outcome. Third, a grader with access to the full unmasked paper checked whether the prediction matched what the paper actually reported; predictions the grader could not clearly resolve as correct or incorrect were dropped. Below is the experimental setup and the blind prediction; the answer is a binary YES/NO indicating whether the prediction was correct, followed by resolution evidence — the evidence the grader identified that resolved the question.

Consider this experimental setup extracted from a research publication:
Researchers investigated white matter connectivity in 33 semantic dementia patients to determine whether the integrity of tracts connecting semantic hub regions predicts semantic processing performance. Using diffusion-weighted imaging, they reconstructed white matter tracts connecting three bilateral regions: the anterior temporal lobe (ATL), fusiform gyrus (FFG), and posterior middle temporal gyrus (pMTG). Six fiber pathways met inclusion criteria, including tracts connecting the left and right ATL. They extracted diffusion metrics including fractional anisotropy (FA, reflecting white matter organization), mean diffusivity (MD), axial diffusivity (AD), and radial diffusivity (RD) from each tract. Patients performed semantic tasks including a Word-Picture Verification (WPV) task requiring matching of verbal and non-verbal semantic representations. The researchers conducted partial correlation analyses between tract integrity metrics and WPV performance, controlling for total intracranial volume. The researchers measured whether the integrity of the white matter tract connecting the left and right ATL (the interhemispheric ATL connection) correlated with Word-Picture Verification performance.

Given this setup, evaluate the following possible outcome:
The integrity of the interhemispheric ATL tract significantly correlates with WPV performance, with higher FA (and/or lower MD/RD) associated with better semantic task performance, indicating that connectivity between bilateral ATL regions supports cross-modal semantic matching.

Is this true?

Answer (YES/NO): YES